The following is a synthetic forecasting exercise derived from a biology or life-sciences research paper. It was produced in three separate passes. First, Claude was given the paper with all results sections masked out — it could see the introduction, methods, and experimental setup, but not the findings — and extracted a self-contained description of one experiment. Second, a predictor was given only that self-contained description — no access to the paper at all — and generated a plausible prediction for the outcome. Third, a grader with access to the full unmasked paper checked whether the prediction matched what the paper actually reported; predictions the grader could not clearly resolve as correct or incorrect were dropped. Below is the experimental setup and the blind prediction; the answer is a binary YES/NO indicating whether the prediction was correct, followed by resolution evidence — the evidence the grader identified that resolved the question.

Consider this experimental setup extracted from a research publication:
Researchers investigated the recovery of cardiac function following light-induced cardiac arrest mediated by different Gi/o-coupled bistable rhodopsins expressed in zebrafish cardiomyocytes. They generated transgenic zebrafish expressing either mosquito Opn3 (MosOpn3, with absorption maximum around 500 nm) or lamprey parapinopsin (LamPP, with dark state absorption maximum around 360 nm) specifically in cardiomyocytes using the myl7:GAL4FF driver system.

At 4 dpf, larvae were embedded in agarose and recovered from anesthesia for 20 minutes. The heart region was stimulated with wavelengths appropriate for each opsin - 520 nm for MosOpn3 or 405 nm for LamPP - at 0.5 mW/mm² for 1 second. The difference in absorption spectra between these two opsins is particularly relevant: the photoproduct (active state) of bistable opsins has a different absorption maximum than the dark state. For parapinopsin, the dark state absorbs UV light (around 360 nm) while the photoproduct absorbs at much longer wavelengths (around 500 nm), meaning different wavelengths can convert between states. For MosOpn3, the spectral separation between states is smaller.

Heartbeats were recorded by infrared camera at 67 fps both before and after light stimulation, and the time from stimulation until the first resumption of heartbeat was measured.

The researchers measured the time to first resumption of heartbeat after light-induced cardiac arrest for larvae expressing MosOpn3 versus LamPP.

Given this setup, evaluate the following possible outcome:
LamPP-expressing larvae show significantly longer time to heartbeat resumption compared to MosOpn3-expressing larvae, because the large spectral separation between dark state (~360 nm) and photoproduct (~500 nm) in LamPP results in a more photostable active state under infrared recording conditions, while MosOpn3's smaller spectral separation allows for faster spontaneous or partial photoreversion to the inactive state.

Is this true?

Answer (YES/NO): YES